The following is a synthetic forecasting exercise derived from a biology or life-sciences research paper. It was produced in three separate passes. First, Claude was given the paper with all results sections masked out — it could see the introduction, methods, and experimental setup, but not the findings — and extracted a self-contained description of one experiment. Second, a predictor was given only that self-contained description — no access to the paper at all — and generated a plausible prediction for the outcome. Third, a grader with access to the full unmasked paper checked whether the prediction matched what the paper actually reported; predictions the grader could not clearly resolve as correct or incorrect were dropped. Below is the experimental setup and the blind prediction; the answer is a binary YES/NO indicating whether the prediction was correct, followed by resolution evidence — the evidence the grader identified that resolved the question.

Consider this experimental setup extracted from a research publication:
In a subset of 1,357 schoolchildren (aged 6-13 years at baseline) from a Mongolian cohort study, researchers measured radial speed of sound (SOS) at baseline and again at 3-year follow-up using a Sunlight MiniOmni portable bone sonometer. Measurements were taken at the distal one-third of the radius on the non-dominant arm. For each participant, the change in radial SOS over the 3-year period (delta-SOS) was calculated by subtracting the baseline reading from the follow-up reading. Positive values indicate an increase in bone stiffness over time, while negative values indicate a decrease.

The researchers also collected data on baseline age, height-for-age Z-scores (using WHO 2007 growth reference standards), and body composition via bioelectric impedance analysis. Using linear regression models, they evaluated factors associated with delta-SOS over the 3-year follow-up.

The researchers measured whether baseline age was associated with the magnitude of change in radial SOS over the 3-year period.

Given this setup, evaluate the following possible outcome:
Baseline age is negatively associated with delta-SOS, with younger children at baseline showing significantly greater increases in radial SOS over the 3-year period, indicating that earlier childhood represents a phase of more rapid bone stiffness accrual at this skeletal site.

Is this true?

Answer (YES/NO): NO